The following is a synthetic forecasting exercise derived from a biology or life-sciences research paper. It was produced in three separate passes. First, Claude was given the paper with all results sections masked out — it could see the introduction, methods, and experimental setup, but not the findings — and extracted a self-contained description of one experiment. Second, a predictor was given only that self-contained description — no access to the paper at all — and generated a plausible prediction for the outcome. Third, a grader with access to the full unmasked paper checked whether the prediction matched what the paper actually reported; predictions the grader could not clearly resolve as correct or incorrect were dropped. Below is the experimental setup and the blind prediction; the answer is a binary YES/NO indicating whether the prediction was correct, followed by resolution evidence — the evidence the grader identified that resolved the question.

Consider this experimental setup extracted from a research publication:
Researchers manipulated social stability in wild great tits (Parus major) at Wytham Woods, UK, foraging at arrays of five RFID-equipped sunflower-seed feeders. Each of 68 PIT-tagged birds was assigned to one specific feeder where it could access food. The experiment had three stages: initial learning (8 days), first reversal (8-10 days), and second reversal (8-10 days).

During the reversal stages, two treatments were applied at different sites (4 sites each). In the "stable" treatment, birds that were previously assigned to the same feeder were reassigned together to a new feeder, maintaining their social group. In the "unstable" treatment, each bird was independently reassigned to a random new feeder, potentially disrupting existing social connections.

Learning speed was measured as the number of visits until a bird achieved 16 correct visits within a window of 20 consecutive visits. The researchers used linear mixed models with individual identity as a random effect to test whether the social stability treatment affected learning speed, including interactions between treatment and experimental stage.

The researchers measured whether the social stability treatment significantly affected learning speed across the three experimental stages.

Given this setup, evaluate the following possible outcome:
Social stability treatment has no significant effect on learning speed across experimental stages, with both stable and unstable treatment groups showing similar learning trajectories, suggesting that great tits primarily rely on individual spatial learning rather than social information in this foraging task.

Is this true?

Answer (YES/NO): NO